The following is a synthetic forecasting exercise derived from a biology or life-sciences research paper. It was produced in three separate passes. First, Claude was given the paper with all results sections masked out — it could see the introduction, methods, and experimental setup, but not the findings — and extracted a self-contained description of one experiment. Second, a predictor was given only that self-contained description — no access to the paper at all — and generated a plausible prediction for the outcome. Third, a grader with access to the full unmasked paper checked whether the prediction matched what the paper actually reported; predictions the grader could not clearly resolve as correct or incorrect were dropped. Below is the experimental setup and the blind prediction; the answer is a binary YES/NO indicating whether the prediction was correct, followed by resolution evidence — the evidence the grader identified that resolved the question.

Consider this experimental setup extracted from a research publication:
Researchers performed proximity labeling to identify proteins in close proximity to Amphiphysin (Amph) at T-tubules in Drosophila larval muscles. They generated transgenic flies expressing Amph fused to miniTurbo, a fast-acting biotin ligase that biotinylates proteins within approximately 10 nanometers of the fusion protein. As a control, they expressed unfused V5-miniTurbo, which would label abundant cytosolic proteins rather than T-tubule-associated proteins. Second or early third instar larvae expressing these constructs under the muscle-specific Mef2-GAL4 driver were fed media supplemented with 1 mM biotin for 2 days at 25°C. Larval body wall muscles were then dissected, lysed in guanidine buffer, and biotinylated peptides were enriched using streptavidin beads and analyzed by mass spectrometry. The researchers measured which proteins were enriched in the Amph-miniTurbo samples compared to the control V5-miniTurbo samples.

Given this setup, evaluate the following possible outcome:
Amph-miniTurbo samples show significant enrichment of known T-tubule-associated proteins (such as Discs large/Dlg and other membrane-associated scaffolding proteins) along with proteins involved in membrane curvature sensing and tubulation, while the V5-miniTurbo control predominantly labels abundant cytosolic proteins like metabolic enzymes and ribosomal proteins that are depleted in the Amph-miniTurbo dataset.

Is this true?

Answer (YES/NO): NO